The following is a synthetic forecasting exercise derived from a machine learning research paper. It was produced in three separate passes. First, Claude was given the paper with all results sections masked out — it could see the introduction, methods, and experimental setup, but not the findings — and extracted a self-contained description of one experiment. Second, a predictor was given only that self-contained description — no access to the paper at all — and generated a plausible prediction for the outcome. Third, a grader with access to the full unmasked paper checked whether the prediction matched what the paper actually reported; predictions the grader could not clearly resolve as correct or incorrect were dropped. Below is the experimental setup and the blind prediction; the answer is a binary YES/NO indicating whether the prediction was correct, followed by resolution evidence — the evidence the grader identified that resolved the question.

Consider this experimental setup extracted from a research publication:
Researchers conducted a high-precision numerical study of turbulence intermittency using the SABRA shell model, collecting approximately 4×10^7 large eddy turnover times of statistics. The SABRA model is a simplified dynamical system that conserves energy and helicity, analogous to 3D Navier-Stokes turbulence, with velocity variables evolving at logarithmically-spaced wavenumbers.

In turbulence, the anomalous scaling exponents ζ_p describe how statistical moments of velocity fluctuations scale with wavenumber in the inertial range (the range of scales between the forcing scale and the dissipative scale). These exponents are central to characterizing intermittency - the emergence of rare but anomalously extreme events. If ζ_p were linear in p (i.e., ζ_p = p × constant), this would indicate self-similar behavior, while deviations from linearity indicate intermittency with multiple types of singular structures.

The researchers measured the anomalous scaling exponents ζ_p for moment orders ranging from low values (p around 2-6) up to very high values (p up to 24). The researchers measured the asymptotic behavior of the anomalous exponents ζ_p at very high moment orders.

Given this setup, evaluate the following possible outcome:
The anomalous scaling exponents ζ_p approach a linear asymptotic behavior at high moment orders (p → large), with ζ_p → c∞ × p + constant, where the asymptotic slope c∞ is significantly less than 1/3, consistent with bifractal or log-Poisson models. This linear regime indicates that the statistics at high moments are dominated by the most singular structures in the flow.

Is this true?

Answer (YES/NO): NO